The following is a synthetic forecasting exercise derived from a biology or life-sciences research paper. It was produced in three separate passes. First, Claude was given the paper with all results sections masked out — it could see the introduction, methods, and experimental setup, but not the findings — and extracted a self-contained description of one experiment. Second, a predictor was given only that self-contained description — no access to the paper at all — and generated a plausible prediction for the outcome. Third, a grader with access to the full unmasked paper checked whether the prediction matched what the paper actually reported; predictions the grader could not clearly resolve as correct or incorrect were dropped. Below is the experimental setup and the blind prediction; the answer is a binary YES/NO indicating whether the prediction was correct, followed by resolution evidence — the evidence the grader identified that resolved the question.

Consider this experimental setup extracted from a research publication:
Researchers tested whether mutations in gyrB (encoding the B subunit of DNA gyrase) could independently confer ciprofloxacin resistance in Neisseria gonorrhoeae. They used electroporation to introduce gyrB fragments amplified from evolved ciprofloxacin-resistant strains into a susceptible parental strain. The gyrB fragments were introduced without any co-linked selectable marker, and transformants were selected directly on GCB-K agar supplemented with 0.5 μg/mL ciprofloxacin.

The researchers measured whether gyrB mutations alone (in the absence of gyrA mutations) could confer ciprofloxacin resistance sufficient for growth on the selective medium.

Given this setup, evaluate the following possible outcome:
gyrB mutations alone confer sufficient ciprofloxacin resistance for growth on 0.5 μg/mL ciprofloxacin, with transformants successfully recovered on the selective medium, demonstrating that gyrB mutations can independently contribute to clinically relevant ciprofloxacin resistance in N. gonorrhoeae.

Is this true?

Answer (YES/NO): YES